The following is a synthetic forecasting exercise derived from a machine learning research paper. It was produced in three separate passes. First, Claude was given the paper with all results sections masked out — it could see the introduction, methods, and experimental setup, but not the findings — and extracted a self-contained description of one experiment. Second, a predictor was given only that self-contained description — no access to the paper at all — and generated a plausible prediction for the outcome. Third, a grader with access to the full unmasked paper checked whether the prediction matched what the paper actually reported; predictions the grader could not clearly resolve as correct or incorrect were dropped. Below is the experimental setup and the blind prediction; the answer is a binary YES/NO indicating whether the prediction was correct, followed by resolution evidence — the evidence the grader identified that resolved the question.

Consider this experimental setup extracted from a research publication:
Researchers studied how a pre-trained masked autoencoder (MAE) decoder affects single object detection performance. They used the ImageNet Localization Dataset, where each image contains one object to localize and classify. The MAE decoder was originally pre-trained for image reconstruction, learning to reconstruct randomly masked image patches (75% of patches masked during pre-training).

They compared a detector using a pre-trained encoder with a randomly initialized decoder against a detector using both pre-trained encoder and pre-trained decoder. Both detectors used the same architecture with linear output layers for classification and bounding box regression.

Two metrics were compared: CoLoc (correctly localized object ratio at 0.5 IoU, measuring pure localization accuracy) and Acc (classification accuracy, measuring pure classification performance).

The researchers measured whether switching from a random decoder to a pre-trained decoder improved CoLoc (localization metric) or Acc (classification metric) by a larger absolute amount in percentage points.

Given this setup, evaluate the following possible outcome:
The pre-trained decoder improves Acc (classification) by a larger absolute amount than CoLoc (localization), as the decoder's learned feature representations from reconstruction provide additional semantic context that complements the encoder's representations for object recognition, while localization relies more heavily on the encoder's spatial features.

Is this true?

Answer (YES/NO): NO